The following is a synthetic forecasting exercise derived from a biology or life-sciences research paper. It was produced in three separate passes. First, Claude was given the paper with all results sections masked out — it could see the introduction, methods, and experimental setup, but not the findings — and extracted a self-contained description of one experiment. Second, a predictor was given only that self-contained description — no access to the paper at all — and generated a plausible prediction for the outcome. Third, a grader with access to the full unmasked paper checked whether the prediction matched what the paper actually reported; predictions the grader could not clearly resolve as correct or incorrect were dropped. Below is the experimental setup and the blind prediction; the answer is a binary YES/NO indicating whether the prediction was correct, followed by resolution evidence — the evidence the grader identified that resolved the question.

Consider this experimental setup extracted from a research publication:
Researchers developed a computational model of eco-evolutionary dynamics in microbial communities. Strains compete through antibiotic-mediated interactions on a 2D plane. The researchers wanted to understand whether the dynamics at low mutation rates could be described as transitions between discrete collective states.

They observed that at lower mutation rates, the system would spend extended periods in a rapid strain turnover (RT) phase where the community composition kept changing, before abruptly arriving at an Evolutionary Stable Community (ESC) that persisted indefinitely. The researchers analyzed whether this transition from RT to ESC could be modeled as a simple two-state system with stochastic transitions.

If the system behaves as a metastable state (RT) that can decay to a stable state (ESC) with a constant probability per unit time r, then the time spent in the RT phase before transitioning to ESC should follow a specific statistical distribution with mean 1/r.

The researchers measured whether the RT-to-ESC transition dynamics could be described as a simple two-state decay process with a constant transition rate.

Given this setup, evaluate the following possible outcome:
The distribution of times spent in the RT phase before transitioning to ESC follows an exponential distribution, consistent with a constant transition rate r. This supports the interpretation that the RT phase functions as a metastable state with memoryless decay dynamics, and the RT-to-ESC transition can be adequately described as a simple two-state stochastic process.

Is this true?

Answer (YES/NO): YES